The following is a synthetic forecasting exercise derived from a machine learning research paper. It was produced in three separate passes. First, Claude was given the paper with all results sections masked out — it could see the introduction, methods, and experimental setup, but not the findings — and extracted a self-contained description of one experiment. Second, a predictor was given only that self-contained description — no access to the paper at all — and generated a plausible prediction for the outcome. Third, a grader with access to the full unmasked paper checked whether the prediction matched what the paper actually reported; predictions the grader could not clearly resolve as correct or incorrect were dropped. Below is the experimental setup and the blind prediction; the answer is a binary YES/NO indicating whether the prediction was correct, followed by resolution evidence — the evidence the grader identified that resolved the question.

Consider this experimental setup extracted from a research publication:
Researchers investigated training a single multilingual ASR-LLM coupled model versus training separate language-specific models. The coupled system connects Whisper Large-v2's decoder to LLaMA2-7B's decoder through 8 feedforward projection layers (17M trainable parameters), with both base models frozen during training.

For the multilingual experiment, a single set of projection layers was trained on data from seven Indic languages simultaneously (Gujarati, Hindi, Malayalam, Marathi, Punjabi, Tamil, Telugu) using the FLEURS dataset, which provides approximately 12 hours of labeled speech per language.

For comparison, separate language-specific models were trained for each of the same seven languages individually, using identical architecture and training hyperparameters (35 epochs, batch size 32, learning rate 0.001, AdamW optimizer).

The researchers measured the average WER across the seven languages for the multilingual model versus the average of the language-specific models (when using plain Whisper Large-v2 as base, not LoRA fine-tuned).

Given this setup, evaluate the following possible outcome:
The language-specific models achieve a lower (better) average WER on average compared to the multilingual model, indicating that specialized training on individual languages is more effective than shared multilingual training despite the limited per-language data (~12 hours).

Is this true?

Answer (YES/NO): NO